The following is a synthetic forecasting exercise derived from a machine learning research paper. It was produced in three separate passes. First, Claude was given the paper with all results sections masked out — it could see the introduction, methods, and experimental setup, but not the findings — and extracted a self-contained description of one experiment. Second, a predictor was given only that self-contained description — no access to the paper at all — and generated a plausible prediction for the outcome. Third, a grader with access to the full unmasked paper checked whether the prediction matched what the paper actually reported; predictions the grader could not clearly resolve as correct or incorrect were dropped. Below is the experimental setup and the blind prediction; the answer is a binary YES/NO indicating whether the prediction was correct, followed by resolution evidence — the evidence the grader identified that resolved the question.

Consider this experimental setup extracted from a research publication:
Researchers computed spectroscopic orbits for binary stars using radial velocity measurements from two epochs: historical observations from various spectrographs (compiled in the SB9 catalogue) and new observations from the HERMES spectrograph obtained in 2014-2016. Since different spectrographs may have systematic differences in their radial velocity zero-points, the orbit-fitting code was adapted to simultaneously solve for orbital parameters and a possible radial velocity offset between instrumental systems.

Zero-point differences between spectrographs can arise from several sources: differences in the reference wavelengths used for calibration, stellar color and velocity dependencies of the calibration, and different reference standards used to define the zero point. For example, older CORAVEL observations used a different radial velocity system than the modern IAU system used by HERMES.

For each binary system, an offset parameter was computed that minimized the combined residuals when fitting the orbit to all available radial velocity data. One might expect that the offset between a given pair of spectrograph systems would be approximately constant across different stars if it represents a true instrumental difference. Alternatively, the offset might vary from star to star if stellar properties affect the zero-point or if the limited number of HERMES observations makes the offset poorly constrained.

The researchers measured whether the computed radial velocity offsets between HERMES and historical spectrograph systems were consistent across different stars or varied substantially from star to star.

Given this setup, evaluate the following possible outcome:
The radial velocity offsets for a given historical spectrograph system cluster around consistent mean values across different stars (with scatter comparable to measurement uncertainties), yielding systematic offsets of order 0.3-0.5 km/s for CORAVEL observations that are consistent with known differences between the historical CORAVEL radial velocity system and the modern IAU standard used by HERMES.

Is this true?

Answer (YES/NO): NO